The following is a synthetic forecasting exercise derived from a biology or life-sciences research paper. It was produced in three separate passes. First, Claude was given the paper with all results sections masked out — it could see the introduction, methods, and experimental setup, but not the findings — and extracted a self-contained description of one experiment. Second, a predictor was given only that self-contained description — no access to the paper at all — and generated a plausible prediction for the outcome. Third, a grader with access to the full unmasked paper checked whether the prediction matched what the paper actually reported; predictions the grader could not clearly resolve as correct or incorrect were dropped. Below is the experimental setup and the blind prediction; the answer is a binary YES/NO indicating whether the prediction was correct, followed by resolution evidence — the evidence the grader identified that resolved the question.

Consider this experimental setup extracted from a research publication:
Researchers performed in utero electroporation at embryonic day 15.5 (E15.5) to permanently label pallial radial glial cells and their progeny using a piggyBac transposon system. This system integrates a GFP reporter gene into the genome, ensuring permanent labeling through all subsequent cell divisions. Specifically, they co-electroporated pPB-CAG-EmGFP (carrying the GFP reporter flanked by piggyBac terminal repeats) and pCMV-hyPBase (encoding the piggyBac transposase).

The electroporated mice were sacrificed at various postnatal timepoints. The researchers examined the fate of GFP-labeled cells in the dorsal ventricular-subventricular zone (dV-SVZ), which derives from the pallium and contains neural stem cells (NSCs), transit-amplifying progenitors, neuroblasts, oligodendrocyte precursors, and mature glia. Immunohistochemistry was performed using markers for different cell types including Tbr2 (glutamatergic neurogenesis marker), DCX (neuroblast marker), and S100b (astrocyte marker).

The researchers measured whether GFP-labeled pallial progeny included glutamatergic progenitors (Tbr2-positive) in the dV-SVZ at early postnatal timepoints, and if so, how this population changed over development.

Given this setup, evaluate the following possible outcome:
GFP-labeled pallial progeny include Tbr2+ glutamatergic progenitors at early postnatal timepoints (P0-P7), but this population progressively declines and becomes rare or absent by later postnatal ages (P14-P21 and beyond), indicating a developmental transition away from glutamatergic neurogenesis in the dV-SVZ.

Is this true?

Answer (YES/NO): YES